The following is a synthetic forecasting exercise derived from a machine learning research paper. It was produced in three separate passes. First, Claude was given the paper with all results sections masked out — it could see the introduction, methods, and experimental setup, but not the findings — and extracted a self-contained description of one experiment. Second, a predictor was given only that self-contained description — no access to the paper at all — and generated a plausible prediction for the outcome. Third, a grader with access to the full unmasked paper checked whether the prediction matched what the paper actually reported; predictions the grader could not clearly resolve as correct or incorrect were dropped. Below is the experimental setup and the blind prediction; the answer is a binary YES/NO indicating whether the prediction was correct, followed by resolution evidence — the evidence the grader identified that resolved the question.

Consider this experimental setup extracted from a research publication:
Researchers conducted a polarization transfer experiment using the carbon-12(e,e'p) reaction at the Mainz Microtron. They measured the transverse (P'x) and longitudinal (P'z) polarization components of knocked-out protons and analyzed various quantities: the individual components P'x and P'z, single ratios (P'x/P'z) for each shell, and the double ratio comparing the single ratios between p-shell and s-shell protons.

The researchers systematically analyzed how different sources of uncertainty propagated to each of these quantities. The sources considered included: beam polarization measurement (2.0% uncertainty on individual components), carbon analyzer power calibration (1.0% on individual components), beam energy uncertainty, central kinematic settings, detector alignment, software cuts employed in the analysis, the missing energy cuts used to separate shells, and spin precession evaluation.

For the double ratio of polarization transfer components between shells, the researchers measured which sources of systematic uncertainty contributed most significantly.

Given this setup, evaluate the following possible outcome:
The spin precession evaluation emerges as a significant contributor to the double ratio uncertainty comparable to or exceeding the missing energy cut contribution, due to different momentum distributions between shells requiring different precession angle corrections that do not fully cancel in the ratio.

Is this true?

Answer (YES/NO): NO